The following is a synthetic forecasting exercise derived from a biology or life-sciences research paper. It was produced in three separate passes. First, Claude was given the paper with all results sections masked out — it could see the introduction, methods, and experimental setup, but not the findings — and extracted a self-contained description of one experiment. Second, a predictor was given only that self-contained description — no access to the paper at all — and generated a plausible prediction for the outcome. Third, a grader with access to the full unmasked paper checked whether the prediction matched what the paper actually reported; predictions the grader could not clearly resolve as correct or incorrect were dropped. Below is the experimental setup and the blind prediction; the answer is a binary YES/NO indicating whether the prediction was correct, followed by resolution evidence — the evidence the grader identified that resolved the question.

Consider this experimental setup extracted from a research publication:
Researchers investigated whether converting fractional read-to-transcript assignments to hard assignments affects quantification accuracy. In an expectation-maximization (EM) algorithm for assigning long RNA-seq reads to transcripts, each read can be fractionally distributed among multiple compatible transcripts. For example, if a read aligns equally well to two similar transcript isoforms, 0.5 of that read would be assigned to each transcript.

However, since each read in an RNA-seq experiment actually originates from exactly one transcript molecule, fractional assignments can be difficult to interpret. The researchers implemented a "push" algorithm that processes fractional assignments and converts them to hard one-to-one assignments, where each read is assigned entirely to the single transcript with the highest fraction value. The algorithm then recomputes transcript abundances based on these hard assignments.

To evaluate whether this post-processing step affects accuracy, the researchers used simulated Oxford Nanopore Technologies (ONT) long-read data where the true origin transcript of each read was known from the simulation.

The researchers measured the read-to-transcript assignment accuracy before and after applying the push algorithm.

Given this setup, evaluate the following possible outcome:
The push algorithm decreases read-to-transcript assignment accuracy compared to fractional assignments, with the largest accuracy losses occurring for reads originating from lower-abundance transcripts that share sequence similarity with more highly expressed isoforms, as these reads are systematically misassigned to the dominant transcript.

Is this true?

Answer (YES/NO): NO